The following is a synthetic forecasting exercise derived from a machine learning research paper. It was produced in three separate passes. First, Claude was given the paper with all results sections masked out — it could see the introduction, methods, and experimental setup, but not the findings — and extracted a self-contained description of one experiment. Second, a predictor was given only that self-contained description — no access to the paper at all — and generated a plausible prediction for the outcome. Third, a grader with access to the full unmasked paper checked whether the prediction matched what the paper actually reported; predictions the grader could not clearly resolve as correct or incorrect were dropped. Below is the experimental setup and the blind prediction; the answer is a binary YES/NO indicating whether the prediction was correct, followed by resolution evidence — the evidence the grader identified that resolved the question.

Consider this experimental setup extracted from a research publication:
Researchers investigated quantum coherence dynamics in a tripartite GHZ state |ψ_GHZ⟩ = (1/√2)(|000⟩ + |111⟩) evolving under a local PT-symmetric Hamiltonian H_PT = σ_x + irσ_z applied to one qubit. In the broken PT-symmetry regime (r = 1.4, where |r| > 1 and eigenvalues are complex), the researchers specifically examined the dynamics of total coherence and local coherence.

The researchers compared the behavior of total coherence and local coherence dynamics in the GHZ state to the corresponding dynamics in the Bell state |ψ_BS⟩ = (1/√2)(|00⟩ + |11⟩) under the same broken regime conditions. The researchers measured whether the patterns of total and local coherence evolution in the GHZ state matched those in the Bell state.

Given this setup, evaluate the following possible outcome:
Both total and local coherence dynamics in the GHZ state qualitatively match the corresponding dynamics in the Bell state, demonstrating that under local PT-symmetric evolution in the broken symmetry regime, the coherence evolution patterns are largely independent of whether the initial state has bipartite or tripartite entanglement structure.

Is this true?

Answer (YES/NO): YES